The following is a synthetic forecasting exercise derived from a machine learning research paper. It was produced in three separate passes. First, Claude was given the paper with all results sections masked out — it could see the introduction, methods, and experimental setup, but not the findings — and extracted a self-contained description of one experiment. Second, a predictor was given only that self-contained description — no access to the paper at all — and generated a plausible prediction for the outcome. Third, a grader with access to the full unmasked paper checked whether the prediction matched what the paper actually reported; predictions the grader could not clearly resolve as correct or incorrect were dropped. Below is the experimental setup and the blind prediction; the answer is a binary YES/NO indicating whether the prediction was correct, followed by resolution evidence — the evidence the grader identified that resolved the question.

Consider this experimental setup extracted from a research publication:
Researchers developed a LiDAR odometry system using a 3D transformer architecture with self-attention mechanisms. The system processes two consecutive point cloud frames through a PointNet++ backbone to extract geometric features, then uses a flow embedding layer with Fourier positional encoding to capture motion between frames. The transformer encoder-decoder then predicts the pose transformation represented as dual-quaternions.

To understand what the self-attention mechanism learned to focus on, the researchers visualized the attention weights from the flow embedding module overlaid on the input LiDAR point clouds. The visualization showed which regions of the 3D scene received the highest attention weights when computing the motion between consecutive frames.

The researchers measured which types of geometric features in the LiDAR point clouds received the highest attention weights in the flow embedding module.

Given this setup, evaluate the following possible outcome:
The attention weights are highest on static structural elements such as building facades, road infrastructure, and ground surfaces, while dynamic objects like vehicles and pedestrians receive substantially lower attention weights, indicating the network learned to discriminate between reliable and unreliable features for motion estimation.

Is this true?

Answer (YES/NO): NO